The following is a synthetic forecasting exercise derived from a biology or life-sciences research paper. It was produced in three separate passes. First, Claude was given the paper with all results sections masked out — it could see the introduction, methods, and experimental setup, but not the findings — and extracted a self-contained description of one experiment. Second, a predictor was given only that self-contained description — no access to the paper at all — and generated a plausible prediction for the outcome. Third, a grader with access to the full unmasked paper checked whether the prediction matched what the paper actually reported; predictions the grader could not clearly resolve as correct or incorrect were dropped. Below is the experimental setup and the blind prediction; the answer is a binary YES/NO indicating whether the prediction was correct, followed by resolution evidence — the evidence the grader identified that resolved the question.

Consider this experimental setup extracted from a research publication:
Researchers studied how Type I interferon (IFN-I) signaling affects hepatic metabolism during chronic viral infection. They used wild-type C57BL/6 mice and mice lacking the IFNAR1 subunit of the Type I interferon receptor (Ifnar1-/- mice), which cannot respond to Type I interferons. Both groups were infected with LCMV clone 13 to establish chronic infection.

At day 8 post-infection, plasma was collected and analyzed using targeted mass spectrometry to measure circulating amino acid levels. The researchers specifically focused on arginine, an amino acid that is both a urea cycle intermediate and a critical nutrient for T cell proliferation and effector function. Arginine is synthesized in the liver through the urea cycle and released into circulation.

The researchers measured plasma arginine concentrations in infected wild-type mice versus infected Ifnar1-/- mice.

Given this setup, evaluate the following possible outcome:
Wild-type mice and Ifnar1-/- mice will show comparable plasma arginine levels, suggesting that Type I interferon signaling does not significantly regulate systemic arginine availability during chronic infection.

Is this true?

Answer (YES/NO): NO